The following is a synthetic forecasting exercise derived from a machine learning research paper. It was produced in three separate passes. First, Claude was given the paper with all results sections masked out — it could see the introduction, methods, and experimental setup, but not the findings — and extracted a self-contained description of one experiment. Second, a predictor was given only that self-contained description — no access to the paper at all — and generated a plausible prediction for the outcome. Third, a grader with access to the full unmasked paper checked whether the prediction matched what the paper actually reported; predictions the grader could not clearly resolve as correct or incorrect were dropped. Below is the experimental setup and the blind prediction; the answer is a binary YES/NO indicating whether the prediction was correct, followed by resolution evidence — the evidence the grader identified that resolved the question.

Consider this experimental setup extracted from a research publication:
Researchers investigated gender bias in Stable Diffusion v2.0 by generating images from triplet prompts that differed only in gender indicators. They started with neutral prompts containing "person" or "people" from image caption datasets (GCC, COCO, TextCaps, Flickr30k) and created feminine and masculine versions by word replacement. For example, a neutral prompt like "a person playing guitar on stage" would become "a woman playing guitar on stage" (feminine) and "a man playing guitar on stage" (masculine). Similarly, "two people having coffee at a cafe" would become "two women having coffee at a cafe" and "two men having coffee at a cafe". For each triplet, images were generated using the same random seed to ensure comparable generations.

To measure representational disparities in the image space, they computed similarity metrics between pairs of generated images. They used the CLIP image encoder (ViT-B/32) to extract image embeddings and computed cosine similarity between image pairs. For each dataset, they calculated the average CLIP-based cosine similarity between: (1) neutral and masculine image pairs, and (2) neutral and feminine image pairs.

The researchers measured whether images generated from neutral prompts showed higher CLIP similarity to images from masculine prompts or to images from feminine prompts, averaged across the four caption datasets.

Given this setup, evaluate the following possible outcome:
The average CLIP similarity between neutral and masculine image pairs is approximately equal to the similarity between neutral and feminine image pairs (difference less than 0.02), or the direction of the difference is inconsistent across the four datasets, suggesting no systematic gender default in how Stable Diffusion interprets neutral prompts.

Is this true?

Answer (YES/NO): YES